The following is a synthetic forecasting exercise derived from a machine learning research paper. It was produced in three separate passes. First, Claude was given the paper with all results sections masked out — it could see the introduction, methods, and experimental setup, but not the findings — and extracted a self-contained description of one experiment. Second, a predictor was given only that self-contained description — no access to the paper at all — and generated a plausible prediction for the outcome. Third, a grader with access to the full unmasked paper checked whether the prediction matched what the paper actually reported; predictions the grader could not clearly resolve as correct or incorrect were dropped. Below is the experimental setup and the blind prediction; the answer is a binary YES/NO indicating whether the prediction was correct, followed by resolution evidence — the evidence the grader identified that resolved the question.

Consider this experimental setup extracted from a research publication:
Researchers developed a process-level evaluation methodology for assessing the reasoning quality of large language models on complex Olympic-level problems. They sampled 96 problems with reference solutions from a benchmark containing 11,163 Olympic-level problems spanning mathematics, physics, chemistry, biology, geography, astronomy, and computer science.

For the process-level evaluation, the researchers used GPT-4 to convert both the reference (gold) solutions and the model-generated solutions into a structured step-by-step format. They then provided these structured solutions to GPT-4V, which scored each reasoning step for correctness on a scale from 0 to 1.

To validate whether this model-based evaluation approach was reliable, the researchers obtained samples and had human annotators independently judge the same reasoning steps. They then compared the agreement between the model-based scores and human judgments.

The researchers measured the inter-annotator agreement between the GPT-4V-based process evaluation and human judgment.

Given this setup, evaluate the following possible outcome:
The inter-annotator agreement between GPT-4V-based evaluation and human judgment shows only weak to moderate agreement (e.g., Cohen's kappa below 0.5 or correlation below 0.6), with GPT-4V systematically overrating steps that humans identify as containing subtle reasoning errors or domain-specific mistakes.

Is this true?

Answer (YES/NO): NO